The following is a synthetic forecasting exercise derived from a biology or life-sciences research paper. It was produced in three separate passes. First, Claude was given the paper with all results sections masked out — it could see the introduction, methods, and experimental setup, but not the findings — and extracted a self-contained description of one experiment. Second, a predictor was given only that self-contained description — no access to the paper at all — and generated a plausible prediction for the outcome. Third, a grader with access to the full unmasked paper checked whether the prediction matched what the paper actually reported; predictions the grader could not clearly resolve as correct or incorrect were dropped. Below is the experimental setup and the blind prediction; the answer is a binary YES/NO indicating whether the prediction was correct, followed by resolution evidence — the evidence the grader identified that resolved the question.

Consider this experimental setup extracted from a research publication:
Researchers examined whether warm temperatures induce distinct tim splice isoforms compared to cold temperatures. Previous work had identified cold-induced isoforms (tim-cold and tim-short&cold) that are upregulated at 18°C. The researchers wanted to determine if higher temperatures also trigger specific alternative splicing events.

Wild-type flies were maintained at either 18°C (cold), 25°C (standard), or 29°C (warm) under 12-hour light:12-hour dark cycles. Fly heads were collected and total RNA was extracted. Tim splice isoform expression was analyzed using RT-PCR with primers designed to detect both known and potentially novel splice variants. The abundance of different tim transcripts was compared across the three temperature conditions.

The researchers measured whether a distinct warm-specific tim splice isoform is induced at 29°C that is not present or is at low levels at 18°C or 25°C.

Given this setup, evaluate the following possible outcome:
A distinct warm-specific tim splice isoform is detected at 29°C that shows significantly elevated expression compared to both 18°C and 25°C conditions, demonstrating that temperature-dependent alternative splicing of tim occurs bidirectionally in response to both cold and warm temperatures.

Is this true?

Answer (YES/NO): NO